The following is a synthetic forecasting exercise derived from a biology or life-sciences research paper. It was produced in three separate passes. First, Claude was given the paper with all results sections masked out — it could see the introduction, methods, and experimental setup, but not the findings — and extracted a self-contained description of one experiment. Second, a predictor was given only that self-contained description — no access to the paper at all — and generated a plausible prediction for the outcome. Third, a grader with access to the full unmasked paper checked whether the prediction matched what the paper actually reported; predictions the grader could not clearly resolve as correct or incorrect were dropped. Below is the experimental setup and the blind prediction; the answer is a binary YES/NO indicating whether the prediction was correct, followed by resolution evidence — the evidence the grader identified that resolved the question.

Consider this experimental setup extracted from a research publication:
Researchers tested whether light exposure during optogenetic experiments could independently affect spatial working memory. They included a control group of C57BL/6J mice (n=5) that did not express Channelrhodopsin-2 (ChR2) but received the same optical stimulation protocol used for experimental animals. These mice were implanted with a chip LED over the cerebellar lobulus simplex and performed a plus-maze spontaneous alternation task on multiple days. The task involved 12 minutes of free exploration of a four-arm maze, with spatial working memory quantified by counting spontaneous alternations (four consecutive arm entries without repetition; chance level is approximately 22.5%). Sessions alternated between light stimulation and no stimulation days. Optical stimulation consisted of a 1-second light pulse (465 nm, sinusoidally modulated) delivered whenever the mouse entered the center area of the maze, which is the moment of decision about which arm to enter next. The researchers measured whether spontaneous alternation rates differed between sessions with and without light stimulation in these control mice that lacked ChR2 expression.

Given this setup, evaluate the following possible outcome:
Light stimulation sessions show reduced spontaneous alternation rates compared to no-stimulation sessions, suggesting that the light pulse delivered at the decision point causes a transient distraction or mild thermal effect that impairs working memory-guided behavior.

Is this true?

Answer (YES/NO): NO